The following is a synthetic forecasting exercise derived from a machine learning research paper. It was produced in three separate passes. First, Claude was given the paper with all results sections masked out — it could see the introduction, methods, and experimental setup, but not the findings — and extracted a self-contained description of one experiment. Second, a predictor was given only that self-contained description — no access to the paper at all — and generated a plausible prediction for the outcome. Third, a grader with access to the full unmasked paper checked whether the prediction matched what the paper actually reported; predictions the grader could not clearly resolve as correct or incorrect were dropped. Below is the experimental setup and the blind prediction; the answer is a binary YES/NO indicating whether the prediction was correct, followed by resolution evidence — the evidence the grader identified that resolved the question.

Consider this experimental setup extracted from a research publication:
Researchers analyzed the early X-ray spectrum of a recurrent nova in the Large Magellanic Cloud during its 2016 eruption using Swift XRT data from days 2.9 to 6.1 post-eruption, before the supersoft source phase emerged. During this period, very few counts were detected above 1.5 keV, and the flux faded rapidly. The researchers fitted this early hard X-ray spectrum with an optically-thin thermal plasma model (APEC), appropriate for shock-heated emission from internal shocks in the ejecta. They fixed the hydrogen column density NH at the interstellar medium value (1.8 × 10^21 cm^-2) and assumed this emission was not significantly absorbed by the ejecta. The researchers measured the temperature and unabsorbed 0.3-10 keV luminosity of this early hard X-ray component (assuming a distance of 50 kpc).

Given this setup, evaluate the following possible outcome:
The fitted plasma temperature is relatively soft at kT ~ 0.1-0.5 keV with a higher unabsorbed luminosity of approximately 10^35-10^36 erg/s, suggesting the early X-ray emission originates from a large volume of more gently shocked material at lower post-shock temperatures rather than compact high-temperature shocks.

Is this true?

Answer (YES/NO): NO